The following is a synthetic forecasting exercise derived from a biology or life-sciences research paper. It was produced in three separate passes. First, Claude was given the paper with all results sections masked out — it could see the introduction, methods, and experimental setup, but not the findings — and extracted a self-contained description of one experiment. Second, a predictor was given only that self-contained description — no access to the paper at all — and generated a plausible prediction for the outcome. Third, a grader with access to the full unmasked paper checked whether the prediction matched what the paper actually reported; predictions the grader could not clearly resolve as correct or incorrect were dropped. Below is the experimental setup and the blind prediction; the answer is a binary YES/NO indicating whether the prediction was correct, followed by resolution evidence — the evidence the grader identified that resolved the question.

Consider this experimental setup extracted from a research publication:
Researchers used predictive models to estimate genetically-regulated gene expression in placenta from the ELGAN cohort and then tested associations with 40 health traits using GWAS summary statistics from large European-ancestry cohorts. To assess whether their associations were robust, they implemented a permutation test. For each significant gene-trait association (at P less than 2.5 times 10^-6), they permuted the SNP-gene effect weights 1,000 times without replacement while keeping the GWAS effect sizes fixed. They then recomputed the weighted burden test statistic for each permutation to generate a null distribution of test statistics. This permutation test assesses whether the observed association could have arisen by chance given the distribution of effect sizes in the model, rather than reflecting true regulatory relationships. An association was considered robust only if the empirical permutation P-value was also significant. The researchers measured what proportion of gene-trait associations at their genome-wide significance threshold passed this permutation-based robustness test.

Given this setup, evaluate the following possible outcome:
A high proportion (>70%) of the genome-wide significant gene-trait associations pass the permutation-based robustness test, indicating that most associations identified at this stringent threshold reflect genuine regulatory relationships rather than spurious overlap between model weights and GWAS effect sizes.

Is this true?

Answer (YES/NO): NO